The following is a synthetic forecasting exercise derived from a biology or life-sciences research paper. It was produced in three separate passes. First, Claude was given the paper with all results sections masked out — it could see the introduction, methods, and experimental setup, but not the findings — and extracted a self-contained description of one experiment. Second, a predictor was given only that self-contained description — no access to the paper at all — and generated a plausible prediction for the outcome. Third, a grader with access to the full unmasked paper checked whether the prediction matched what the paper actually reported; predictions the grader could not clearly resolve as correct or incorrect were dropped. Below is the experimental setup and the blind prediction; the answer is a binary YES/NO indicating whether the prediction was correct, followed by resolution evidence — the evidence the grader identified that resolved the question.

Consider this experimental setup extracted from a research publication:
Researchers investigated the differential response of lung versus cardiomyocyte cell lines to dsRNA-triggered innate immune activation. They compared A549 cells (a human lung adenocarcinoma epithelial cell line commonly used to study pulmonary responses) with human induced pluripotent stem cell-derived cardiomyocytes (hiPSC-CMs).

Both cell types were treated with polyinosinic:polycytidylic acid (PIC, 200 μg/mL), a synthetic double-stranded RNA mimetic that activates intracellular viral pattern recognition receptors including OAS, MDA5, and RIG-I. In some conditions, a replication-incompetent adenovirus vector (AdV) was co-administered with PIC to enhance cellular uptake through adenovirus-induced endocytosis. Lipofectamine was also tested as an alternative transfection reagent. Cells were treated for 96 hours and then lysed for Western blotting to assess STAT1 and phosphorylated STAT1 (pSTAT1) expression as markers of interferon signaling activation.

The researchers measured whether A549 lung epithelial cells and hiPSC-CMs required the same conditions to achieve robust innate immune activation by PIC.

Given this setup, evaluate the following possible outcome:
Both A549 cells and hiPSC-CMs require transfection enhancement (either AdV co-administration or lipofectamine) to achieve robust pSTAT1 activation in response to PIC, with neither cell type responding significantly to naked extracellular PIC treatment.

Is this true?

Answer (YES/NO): NO